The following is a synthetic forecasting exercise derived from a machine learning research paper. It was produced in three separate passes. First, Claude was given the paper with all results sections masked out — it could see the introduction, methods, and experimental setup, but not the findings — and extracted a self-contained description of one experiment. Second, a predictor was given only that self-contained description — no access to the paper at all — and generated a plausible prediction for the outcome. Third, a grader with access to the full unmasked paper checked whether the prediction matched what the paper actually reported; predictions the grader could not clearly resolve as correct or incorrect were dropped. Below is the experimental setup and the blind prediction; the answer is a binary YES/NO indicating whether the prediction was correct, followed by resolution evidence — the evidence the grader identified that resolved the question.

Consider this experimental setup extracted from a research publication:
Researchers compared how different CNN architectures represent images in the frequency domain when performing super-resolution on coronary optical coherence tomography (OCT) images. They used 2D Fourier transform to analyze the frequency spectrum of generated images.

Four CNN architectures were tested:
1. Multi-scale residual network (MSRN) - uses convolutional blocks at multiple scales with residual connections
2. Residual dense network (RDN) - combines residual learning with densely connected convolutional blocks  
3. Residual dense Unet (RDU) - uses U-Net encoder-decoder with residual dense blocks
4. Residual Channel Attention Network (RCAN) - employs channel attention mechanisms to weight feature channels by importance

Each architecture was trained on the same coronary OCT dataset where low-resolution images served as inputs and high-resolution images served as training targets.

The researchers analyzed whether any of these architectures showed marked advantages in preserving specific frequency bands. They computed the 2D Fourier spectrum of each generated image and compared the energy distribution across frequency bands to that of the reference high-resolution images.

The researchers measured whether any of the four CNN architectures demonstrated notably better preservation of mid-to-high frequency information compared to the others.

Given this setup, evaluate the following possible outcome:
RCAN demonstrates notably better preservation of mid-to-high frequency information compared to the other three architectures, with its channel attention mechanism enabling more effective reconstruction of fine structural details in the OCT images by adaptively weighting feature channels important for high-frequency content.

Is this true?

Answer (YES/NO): NO